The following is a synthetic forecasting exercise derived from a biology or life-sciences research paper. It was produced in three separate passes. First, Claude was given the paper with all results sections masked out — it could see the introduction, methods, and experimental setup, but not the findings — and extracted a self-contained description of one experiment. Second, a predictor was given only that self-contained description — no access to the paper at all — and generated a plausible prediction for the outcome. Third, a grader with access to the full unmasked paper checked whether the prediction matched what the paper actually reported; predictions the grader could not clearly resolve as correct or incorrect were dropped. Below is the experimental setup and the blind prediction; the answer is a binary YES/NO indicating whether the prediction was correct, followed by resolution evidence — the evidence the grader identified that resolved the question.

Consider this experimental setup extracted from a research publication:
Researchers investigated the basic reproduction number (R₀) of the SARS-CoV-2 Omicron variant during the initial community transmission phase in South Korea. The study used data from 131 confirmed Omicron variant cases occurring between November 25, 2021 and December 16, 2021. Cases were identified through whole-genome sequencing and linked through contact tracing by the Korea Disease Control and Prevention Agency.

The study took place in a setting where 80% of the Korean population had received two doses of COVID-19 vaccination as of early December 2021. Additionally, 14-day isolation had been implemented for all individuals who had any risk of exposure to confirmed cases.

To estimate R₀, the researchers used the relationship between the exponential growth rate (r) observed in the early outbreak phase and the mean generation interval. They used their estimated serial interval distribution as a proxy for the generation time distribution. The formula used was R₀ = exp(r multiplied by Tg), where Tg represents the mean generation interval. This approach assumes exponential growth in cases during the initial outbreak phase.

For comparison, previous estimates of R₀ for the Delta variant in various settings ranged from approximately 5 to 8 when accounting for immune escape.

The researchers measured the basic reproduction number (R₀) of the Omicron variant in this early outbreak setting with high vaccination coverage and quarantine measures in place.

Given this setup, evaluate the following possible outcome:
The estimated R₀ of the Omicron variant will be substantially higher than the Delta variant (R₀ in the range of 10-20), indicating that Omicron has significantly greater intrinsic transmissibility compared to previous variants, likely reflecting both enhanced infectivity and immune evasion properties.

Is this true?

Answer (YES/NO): NO